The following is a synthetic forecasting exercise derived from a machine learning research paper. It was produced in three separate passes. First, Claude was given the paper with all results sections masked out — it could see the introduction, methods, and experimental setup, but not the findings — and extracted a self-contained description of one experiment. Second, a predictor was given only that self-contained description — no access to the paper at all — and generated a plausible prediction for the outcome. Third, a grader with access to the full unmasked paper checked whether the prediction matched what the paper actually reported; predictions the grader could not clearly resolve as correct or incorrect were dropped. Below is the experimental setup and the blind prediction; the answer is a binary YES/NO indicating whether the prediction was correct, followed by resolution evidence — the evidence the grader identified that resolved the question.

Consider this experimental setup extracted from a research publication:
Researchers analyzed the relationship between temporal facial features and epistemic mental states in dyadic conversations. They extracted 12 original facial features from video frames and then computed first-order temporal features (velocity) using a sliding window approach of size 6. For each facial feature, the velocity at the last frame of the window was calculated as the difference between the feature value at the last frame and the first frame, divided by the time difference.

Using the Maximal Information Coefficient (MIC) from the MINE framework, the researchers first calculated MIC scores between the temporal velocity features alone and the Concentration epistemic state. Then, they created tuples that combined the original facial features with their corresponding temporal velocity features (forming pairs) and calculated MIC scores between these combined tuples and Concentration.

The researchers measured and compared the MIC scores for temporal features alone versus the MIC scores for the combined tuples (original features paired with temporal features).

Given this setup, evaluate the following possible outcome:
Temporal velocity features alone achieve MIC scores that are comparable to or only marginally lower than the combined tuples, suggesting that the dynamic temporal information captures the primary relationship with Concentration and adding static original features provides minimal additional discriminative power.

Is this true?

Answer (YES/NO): NO